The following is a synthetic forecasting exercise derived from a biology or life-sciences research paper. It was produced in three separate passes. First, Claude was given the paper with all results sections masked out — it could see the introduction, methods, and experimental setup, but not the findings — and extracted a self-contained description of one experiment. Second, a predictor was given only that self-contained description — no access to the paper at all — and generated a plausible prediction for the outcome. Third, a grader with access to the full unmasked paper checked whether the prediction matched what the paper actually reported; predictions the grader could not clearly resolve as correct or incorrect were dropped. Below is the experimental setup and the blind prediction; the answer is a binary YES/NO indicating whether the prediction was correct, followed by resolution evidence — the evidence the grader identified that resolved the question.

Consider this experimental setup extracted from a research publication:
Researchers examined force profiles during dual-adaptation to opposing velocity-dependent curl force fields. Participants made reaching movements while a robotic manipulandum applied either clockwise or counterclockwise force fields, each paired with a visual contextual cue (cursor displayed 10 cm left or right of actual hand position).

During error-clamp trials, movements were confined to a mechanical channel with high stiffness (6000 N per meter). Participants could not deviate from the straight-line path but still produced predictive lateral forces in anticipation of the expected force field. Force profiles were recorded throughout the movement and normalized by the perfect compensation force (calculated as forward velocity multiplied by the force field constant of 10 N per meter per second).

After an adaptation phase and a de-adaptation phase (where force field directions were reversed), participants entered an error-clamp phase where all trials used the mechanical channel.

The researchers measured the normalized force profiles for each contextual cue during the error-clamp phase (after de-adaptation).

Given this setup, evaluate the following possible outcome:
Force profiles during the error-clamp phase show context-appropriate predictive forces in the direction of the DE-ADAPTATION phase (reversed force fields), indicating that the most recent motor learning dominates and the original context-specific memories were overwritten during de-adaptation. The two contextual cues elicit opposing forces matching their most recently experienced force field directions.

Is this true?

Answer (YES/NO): NO